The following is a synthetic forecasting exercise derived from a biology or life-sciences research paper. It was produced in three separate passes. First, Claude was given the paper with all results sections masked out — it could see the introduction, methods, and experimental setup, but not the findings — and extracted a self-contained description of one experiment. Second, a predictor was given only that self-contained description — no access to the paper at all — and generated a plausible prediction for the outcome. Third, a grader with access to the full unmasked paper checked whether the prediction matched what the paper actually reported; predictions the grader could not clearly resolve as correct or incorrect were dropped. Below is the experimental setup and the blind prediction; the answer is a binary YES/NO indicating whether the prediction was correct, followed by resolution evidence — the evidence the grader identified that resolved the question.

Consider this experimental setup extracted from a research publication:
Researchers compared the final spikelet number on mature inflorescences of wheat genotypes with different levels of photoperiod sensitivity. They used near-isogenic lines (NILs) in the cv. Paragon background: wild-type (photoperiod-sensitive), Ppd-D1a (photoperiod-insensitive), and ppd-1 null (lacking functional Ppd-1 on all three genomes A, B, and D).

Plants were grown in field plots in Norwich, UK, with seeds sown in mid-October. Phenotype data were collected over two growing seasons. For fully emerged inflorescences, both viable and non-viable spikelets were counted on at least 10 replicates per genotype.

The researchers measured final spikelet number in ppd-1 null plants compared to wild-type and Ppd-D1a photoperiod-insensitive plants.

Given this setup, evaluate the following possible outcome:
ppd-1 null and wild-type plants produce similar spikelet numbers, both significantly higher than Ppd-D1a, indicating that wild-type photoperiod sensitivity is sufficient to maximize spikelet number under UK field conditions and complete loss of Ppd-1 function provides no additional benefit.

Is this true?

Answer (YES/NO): NO